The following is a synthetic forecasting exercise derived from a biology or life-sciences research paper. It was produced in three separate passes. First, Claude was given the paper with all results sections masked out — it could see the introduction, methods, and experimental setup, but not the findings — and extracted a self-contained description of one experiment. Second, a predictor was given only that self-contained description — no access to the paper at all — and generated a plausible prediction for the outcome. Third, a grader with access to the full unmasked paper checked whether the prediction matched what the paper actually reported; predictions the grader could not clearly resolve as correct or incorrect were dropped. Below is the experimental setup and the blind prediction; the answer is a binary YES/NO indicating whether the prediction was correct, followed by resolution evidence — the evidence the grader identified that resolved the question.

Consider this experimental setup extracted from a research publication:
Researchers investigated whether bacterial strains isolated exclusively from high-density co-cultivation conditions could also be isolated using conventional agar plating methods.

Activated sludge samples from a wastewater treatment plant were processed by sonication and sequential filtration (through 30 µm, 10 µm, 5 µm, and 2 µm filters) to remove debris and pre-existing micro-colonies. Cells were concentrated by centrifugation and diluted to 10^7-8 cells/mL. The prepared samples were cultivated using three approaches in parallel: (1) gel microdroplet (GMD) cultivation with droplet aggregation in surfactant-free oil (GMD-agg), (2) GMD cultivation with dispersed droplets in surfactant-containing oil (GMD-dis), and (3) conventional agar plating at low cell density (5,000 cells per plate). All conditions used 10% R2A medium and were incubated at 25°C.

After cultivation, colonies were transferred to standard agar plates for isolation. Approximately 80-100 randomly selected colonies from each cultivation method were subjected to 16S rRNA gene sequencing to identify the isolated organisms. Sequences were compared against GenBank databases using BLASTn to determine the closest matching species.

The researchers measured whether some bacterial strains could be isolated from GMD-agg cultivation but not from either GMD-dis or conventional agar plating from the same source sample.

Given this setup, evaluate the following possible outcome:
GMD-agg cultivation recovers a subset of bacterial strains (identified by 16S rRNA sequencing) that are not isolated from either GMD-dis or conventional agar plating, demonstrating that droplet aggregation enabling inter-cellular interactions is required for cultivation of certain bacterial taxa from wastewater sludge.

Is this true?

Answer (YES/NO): YES